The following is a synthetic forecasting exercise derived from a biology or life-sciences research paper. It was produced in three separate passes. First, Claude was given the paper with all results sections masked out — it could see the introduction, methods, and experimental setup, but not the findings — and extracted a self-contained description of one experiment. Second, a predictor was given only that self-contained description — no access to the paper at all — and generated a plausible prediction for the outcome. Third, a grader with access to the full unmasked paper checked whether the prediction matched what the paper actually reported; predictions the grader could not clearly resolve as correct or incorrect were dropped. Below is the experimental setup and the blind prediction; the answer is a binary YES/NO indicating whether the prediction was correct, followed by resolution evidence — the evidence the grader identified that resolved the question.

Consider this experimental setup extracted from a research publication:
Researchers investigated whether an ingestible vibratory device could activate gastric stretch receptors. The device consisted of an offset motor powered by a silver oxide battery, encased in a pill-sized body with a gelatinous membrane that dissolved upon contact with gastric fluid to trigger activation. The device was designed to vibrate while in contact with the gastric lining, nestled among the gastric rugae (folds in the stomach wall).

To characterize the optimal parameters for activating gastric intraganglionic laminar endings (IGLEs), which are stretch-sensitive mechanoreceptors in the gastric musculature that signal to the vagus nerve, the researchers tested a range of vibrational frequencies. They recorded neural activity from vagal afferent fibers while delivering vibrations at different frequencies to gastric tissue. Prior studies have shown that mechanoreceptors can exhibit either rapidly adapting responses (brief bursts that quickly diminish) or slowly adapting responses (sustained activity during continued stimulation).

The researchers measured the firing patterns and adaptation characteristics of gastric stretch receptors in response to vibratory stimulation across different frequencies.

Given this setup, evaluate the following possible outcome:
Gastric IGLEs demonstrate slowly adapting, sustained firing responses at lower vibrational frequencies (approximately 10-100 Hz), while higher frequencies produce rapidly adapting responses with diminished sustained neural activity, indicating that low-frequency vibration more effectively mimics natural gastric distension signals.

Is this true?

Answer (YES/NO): NO